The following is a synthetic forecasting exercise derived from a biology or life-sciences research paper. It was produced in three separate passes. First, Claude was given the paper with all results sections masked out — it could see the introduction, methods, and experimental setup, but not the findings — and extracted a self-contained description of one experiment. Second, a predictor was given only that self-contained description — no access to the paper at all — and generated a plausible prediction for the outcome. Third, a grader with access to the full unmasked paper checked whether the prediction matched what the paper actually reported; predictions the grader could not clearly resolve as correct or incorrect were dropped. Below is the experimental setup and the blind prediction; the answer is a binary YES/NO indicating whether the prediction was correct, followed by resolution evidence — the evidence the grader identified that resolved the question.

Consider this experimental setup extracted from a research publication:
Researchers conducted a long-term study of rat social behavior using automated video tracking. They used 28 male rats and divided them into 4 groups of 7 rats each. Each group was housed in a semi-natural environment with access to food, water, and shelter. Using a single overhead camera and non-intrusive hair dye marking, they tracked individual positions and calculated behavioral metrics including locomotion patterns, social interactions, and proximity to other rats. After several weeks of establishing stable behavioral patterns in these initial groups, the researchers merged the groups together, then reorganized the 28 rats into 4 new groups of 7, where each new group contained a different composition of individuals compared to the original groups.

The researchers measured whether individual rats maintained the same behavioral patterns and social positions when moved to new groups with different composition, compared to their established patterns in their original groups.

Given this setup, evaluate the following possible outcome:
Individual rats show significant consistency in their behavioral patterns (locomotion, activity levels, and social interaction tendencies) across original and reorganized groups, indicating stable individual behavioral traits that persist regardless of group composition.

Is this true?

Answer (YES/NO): NO